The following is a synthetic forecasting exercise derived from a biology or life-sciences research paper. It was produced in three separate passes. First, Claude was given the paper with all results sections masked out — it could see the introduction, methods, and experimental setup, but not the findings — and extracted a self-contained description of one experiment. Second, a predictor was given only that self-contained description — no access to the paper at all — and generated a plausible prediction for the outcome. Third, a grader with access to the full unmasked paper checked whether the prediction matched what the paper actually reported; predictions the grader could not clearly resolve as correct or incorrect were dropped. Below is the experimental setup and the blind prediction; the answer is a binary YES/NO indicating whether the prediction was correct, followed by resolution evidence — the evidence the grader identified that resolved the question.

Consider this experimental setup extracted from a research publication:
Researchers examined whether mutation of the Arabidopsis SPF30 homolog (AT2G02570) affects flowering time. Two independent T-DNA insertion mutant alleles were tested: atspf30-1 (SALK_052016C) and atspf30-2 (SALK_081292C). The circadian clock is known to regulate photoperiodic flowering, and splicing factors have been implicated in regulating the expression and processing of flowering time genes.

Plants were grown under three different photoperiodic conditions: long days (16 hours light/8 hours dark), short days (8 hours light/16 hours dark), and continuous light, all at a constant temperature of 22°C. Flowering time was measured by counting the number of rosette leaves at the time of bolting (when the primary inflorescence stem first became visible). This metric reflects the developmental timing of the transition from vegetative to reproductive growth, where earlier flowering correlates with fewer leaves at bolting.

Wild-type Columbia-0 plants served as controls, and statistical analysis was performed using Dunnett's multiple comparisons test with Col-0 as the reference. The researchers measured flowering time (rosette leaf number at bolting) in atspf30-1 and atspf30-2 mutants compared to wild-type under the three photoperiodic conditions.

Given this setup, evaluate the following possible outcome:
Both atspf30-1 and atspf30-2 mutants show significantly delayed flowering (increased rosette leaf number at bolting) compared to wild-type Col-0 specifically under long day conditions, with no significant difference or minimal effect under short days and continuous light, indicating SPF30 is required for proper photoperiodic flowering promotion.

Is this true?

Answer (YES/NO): NO